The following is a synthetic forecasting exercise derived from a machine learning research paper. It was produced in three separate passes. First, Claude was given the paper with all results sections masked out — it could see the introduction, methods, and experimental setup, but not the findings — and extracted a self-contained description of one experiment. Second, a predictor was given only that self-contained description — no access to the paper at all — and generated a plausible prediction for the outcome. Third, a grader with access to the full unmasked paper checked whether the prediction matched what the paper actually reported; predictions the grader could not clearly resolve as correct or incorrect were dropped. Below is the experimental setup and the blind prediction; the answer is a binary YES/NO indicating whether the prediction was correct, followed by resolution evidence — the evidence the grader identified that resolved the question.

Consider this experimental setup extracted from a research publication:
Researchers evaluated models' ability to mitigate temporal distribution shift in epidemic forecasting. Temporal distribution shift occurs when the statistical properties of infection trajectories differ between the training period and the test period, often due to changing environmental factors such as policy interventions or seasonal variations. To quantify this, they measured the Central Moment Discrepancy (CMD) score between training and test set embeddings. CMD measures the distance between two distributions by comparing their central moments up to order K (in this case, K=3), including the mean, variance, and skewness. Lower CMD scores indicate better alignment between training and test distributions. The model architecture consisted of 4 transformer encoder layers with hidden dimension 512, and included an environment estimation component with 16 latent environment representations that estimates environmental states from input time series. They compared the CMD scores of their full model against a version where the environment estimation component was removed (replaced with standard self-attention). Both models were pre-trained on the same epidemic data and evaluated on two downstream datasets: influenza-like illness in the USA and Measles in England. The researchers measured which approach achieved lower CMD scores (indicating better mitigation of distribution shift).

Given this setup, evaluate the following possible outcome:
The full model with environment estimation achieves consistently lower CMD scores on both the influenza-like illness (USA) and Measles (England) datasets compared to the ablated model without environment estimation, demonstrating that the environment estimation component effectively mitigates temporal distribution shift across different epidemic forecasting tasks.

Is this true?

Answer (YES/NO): YES